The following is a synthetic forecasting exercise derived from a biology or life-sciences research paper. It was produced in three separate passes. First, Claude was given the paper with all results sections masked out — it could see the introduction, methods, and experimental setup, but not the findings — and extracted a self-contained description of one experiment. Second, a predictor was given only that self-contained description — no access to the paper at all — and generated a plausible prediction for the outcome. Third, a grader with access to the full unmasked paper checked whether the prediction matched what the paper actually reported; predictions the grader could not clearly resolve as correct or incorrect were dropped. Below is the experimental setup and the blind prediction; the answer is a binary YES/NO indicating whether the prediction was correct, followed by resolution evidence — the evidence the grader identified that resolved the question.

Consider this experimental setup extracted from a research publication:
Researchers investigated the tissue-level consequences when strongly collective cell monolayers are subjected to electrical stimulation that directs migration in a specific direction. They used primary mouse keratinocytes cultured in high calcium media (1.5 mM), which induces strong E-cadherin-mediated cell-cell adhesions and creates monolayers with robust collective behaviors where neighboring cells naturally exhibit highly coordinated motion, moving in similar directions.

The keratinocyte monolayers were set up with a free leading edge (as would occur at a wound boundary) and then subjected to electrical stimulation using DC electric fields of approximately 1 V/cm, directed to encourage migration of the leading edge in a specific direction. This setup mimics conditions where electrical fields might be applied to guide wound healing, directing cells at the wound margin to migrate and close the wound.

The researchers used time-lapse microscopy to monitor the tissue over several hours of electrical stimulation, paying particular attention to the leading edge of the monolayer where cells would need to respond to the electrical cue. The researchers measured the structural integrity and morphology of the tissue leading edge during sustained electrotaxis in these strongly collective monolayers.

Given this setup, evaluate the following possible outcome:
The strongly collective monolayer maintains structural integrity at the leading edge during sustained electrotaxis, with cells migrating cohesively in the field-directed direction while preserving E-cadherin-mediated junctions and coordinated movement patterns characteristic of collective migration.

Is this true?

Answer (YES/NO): NO